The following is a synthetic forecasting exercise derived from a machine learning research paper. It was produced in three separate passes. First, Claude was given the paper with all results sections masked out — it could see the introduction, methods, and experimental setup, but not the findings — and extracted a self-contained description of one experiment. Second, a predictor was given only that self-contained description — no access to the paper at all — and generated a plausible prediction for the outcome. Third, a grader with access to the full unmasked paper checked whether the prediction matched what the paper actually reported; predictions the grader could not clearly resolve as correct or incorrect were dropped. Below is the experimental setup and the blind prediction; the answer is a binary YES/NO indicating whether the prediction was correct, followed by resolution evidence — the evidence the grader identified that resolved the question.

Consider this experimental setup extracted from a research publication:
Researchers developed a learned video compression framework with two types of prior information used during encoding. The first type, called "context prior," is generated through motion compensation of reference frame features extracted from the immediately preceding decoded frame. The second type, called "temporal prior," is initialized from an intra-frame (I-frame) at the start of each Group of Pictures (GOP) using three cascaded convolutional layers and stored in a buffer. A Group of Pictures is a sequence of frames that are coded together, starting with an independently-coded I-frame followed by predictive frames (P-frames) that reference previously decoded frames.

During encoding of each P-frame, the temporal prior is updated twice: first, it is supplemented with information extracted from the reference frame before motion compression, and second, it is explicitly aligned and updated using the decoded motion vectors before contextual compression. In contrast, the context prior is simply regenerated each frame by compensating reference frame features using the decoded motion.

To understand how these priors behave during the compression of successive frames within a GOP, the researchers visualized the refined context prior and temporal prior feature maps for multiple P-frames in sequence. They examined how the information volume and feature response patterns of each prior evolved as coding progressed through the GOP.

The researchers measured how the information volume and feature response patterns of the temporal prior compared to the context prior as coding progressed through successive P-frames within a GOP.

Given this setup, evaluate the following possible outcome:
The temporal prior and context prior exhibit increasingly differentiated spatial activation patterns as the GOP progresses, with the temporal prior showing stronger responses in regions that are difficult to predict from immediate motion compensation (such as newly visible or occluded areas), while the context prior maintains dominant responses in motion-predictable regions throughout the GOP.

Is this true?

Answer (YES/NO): NO